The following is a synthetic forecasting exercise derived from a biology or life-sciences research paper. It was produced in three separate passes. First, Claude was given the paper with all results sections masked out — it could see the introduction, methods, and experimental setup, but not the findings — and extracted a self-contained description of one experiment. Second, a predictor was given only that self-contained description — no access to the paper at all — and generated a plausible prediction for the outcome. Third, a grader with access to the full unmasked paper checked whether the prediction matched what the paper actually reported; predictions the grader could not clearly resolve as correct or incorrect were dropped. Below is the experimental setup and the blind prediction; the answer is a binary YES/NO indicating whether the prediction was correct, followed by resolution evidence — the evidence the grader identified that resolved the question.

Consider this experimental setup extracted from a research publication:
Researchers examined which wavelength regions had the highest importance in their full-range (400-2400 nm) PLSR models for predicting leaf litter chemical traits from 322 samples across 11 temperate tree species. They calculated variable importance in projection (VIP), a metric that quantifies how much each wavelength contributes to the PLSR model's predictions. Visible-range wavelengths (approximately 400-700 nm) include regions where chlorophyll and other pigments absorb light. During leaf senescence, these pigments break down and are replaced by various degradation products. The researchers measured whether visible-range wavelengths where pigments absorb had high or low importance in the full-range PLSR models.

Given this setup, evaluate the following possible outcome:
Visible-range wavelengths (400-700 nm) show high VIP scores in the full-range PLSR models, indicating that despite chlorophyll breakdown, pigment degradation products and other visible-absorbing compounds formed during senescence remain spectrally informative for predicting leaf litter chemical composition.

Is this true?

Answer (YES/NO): YES